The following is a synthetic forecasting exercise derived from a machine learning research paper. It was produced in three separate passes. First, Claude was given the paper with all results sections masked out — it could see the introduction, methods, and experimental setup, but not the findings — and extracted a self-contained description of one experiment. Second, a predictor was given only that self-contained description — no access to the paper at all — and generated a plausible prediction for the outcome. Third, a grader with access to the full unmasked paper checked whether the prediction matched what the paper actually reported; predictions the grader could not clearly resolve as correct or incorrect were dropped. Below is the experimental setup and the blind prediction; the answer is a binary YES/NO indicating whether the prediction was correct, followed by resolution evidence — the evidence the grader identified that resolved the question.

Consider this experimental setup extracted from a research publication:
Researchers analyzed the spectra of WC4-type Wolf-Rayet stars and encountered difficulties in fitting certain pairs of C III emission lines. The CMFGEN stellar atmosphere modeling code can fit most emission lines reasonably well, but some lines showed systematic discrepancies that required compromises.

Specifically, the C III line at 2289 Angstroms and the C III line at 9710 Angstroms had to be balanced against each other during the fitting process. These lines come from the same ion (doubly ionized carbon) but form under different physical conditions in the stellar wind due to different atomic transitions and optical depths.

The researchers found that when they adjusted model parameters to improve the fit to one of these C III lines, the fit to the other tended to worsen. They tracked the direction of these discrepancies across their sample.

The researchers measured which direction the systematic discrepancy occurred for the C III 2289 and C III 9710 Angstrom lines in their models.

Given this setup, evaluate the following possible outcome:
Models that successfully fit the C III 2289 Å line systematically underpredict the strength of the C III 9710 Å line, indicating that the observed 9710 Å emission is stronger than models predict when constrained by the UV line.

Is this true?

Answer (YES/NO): YES